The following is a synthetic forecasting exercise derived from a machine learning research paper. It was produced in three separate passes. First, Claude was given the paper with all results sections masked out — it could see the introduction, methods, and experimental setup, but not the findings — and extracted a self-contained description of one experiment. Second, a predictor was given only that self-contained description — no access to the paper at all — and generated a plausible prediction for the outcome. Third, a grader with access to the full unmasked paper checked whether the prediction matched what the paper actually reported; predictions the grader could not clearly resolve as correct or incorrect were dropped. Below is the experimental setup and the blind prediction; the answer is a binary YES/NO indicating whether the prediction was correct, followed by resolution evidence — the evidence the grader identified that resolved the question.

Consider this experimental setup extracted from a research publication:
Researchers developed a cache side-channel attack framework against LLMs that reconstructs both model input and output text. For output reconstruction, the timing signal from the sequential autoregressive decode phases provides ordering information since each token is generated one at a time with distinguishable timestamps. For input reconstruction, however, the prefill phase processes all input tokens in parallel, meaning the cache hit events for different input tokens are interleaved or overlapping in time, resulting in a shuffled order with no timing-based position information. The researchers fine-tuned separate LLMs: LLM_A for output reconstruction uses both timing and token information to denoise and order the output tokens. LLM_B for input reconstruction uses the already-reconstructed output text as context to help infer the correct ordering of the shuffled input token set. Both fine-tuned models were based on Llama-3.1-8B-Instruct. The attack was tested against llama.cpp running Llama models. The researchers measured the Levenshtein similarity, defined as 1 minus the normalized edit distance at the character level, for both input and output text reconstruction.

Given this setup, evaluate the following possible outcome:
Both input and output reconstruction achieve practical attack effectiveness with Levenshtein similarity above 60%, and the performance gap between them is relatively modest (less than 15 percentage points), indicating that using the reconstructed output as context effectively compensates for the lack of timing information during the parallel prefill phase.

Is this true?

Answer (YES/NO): YES